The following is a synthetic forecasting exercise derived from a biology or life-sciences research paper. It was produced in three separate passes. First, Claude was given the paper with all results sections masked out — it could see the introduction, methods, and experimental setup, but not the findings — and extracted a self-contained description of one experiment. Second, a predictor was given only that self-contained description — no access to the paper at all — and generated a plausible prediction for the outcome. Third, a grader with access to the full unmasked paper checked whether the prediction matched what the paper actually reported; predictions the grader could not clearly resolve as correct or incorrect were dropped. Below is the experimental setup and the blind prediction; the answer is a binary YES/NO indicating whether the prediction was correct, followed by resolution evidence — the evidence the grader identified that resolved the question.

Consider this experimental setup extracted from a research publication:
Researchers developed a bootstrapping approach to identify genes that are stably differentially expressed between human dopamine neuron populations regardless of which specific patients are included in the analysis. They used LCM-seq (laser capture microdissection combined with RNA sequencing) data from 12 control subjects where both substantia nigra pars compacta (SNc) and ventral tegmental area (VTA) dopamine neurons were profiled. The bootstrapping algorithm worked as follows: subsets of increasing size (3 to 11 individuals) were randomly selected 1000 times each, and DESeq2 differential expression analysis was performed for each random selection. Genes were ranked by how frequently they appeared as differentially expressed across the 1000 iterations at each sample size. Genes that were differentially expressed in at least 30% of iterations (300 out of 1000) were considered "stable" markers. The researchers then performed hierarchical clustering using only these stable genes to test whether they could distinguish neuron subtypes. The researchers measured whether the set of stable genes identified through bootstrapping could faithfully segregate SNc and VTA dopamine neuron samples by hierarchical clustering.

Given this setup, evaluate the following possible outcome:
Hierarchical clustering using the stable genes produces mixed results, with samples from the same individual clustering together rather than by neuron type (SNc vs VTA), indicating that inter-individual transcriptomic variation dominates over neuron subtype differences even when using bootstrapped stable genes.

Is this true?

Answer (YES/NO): NO